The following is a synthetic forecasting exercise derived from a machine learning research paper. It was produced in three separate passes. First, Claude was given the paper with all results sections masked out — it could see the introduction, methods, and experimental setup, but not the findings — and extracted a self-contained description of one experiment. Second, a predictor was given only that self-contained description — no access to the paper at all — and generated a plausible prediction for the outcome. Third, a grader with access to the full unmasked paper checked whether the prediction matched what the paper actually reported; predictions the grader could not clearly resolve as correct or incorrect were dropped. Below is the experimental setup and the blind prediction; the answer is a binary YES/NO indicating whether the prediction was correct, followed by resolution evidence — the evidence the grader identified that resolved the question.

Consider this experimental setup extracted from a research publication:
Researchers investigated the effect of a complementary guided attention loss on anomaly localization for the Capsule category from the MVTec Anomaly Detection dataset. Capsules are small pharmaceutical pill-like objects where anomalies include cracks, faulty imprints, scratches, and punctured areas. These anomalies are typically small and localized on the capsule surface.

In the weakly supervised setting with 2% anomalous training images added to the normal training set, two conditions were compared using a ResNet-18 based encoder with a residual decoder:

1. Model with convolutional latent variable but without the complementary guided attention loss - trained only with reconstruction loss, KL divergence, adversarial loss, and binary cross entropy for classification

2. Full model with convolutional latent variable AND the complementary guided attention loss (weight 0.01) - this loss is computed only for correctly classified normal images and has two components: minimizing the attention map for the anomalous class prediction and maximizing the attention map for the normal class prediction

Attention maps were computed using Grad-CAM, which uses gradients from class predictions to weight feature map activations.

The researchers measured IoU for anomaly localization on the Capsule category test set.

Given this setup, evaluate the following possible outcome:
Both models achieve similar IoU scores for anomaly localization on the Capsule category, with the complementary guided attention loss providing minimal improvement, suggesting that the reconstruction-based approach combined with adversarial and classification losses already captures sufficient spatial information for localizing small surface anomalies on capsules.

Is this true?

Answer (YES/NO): NO